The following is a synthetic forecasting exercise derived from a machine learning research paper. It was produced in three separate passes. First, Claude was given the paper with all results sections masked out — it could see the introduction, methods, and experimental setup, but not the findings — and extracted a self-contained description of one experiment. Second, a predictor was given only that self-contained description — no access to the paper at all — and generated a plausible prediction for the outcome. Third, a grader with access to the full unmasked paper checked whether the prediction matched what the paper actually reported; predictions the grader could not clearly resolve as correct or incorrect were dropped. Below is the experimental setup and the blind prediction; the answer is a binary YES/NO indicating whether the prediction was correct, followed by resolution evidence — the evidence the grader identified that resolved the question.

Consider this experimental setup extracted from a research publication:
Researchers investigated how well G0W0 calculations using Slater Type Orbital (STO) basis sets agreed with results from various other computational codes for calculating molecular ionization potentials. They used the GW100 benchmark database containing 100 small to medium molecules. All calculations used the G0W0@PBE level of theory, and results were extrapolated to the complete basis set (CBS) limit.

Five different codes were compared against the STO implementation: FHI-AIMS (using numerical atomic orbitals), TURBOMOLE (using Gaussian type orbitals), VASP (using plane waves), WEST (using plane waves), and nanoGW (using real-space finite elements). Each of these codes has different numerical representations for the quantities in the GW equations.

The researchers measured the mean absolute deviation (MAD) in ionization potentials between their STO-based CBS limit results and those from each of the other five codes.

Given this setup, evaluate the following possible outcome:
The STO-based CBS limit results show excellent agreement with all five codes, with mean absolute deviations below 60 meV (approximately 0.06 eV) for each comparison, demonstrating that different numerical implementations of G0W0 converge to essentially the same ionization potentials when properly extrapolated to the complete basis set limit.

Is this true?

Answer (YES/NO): NO